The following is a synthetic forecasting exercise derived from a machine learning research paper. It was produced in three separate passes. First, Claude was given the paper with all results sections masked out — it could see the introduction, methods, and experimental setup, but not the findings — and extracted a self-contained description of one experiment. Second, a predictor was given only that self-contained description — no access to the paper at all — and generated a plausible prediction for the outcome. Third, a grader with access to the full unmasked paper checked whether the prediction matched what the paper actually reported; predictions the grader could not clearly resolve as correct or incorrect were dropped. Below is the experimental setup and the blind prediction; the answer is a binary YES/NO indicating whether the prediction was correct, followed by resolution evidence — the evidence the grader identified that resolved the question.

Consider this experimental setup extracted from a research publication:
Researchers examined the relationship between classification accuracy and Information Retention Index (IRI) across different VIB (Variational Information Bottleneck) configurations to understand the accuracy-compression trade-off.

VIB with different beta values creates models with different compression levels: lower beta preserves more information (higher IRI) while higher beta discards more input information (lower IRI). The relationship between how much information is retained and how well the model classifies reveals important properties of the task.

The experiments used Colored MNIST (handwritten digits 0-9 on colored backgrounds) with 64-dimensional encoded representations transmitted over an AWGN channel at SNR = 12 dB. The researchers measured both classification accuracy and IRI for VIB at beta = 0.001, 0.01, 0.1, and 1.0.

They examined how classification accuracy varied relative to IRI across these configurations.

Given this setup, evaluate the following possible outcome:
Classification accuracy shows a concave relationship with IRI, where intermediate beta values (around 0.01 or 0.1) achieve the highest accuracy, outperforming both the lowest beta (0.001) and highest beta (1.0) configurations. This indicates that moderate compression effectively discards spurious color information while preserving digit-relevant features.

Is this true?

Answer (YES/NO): NO